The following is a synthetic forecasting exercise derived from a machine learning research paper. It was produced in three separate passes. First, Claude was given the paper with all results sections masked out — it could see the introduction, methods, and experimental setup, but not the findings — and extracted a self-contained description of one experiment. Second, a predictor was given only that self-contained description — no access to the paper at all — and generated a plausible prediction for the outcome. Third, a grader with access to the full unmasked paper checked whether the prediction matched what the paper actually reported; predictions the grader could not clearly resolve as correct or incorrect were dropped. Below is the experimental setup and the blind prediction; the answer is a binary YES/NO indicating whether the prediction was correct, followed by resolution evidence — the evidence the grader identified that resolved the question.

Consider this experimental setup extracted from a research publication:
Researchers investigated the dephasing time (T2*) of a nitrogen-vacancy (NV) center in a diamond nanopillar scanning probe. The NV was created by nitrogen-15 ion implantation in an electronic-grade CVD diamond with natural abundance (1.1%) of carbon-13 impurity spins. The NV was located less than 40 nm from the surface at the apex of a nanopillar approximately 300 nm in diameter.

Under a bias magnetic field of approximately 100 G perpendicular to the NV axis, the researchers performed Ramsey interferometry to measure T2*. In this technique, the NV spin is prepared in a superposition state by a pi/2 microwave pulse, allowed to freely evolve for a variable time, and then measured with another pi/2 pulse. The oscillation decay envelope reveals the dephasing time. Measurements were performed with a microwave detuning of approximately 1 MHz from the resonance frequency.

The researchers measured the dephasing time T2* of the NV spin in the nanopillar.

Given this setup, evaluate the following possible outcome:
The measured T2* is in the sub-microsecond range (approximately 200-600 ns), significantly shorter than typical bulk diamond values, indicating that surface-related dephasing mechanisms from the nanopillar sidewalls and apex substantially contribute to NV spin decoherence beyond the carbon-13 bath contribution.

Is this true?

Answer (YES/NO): NO